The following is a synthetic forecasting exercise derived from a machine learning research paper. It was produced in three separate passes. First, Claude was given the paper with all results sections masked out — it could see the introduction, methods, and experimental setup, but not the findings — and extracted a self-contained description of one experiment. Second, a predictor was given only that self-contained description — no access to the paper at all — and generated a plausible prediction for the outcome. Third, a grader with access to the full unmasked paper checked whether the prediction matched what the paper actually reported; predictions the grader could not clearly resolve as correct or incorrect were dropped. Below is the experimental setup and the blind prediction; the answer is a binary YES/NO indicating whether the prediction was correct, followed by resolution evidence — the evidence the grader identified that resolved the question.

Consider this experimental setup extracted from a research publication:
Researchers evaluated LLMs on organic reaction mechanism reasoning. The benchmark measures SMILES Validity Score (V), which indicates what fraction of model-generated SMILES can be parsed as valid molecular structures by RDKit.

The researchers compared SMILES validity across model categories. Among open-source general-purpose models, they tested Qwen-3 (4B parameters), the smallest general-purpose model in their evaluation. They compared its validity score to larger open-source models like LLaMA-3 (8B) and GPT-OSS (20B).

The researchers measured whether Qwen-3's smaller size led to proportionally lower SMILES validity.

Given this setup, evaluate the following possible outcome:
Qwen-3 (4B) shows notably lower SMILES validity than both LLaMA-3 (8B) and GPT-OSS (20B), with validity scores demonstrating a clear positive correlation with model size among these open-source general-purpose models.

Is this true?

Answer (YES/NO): YES